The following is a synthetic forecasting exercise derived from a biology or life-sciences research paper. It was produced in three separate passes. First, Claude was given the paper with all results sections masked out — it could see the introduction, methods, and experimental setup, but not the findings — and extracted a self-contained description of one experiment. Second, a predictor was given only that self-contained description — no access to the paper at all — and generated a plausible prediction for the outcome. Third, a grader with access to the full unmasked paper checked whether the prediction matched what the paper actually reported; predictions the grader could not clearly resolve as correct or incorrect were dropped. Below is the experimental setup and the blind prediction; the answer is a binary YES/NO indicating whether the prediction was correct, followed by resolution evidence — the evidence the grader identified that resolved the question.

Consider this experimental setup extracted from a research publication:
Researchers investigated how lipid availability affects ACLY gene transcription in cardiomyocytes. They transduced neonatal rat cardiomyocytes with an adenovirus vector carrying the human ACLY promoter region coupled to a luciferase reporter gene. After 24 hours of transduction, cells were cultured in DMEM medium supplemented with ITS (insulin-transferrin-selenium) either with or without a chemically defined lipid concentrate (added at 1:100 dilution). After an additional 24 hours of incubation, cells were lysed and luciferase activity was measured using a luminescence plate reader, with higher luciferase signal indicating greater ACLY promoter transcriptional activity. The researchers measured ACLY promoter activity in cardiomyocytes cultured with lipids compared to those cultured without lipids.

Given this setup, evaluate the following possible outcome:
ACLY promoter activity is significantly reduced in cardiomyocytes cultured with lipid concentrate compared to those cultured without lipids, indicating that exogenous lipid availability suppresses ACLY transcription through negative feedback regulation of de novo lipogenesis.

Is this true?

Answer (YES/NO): YES